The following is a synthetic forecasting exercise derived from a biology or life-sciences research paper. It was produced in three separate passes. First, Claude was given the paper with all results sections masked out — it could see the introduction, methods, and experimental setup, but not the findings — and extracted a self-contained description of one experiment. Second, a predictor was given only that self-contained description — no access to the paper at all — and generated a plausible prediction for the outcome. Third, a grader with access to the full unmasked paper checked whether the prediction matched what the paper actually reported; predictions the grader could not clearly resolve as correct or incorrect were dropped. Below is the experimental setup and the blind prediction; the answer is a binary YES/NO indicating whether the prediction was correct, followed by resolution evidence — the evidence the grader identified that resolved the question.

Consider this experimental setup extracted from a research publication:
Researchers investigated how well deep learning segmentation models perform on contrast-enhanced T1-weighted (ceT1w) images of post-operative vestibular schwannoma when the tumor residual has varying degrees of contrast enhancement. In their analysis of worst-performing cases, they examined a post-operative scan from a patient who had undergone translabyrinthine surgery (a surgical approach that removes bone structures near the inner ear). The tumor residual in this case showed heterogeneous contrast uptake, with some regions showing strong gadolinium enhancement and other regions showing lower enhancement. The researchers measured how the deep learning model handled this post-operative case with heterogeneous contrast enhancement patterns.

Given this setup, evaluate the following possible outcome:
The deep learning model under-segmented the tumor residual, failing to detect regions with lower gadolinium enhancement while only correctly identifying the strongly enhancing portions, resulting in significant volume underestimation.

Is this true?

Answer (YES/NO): YES